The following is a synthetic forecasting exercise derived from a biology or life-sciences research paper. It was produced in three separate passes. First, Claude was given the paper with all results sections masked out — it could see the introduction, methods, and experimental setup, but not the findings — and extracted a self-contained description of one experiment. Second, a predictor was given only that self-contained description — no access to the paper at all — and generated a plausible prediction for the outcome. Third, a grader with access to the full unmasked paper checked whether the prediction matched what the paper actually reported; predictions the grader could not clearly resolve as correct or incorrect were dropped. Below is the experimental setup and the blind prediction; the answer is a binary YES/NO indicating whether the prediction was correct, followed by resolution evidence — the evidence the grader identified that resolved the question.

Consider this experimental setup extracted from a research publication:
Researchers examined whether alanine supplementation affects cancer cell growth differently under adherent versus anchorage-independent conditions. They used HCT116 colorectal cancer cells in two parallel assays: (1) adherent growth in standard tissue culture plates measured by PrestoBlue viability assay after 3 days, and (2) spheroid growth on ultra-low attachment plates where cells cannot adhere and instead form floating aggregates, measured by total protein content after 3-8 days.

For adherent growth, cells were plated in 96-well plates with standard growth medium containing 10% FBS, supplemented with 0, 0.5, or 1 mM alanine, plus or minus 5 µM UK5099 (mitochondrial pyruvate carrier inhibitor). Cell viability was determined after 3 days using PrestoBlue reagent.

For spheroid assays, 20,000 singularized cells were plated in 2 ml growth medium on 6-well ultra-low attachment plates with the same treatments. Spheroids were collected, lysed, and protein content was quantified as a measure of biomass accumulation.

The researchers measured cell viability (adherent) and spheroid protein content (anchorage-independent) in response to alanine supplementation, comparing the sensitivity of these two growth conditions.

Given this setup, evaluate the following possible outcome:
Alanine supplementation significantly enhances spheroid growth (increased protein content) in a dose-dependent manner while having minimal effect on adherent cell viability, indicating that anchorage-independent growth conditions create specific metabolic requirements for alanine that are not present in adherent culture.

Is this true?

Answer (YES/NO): NO